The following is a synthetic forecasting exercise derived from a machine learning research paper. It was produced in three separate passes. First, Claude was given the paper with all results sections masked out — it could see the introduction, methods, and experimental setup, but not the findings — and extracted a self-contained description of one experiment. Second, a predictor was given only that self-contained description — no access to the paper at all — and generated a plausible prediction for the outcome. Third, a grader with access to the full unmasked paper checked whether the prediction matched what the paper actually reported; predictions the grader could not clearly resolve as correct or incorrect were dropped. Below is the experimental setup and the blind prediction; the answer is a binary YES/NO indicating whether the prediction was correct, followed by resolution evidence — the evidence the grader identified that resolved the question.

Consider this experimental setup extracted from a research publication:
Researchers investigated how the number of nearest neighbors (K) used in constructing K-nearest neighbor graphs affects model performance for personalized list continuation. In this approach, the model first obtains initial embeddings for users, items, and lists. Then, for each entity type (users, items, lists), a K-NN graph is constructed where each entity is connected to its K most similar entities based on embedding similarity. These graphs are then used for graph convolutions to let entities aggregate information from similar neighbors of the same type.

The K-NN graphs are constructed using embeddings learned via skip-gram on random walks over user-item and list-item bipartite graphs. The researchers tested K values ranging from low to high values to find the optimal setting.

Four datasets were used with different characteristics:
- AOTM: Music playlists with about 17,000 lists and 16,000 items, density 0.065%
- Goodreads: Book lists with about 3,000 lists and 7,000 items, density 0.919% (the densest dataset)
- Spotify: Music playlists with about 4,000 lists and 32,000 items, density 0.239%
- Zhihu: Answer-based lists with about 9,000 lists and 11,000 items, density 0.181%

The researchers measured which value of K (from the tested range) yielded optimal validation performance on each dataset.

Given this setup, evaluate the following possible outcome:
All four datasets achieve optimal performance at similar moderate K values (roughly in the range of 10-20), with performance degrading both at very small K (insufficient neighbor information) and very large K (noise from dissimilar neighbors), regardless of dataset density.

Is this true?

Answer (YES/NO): NO